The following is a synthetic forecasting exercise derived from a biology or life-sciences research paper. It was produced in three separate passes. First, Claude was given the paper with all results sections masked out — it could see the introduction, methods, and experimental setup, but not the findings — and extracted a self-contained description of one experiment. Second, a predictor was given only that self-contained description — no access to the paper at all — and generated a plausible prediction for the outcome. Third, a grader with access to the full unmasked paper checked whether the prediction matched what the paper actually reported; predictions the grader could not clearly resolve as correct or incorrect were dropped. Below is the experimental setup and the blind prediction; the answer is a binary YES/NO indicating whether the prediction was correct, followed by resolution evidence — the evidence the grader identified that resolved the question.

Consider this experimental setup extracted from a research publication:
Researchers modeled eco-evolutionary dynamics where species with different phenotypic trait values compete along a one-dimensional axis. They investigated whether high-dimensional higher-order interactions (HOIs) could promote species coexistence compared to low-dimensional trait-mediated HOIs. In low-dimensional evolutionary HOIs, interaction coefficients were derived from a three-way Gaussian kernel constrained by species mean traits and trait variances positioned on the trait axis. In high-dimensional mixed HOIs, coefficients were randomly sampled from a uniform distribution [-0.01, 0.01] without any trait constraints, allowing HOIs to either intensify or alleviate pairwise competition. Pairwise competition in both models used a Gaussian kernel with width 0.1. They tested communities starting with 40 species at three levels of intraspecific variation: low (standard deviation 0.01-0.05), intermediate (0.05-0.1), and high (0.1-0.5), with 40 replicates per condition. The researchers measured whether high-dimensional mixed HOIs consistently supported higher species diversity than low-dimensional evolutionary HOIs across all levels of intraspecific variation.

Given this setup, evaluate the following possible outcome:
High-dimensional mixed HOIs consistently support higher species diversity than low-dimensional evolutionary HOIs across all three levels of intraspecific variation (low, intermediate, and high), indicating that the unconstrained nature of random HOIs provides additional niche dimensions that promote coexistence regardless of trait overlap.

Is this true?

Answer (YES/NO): YES